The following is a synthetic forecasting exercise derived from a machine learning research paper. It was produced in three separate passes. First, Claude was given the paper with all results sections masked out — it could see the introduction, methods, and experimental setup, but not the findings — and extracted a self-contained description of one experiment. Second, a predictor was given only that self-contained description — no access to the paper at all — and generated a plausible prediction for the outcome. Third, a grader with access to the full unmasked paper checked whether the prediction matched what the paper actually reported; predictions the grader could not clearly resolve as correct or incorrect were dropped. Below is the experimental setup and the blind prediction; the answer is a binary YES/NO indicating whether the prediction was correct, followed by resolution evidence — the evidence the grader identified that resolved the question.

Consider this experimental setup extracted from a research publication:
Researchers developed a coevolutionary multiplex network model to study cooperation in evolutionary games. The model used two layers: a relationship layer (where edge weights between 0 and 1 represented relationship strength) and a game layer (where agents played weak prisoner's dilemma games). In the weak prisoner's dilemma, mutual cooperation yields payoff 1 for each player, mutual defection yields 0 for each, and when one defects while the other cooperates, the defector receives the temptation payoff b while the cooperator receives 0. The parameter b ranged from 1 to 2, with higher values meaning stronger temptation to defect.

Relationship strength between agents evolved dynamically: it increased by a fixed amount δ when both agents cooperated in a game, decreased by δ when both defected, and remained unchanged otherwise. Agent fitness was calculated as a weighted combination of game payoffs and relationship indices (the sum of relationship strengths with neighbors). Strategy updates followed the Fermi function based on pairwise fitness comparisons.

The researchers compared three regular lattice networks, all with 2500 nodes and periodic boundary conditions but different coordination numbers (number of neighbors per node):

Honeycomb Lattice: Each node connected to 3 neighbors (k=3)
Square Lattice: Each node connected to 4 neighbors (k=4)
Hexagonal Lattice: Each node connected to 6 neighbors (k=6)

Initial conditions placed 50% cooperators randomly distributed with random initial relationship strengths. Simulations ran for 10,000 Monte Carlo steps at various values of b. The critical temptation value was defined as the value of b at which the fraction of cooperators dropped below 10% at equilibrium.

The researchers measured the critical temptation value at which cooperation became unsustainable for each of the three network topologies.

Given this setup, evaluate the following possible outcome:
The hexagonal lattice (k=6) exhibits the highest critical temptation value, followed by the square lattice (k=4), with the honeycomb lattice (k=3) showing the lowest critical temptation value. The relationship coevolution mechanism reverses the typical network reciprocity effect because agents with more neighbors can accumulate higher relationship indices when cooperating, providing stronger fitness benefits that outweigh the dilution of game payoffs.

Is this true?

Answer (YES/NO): YES